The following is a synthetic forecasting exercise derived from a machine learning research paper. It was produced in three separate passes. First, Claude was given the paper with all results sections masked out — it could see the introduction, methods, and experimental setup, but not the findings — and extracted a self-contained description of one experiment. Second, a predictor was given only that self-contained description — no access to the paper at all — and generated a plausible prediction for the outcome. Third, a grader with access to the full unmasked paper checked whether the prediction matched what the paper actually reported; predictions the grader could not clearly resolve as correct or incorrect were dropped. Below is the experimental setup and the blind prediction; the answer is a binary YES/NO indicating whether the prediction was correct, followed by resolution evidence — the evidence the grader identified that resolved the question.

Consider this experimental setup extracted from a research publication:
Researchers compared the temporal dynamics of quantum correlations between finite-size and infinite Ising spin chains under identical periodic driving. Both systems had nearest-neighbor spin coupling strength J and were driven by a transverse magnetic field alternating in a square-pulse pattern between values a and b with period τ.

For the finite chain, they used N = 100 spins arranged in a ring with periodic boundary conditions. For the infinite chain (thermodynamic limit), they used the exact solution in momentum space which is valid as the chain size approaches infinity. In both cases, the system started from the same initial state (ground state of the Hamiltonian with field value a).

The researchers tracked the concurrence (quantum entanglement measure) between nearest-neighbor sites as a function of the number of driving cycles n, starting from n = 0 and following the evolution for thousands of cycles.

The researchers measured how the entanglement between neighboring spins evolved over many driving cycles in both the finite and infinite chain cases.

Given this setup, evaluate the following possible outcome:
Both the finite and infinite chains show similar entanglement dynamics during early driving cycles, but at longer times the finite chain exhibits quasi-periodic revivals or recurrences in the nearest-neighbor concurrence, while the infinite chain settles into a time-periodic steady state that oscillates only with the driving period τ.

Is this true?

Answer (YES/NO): YES